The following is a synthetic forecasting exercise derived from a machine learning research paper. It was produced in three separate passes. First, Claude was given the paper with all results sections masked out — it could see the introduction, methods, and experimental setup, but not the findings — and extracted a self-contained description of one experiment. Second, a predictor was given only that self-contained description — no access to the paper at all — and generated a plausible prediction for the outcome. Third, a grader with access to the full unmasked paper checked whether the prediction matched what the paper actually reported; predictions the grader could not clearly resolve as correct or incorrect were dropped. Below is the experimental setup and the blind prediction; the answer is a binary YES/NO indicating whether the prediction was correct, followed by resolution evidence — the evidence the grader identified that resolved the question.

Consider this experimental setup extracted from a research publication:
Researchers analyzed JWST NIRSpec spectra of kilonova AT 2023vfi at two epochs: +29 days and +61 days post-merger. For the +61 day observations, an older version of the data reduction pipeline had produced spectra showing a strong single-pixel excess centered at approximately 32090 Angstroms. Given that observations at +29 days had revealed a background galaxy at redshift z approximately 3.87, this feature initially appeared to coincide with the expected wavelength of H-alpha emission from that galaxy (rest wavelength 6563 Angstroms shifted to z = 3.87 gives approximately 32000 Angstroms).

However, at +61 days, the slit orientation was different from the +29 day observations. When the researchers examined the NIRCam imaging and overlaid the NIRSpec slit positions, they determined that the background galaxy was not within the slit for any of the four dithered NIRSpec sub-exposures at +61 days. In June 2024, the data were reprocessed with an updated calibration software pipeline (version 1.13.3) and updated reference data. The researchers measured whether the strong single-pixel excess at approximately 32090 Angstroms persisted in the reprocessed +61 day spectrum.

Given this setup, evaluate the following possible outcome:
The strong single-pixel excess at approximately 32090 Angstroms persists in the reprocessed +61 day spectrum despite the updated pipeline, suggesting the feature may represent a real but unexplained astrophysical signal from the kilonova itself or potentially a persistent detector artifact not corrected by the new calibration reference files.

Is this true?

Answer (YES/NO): NO